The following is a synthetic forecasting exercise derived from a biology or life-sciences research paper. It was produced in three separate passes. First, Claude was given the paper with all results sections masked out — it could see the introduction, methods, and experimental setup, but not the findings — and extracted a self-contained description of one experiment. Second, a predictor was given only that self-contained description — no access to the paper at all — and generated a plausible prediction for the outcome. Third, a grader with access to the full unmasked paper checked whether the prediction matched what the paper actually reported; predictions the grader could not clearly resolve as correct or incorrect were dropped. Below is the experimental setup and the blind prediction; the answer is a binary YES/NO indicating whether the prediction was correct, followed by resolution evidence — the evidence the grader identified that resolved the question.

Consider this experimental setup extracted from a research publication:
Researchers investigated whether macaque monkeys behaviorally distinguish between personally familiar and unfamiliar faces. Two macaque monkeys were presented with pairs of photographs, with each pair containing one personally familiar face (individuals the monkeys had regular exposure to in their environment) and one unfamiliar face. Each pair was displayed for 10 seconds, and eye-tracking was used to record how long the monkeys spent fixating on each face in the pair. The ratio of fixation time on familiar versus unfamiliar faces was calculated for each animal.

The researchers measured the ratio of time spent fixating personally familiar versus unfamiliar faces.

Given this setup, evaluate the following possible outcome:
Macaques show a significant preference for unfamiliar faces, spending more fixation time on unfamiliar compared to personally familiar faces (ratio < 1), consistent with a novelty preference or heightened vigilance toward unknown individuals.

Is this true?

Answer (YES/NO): YES